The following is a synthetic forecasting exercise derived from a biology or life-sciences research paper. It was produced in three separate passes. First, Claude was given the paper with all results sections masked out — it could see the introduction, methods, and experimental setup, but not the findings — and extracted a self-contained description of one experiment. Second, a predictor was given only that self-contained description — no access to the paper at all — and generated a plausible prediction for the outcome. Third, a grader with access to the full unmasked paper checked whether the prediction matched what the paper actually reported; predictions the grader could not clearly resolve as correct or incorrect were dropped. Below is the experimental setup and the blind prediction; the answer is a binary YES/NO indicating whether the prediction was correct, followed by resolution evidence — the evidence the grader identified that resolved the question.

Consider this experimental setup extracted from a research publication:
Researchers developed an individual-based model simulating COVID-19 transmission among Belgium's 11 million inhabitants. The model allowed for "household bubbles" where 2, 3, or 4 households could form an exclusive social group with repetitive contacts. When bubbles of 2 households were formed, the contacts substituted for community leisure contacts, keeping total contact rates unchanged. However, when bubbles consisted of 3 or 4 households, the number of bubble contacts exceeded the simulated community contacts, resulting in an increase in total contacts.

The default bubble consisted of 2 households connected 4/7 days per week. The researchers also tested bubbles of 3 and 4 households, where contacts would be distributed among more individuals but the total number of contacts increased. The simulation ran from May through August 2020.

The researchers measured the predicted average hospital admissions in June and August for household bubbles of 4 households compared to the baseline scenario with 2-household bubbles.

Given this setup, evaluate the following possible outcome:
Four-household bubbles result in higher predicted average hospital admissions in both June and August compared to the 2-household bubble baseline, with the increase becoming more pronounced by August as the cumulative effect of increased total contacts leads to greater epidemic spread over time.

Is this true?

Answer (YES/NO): NO